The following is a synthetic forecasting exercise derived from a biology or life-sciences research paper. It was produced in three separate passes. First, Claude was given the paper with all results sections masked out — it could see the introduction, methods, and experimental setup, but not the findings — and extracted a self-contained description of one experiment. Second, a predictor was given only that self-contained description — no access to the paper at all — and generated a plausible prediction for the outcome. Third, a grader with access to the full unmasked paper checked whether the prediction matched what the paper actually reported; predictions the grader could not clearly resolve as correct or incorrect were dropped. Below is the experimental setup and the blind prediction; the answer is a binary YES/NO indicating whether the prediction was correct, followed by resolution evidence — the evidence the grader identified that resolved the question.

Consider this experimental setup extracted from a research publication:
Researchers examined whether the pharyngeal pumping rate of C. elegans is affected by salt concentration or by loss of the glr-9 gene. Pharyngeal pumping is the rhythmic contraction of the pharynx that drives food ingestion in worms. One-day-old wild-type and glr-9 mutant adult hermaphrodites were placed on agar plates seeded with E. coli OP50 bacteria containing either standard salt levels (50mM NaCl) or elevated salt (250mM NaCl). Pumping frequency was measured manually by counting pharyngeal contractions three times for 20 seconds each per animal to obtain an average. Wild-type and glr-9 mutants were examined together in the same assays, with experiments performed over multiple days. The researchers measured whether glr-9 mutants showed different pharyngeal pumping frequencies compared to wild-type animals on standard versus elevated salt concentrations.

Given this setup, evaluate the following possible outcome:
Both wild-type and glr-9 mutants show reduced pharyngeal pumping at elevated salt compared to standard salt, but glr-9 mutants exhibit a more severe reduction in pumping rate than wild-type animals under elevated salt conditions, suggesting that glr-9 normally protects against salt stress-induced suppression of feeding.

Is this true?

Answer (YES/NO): NO